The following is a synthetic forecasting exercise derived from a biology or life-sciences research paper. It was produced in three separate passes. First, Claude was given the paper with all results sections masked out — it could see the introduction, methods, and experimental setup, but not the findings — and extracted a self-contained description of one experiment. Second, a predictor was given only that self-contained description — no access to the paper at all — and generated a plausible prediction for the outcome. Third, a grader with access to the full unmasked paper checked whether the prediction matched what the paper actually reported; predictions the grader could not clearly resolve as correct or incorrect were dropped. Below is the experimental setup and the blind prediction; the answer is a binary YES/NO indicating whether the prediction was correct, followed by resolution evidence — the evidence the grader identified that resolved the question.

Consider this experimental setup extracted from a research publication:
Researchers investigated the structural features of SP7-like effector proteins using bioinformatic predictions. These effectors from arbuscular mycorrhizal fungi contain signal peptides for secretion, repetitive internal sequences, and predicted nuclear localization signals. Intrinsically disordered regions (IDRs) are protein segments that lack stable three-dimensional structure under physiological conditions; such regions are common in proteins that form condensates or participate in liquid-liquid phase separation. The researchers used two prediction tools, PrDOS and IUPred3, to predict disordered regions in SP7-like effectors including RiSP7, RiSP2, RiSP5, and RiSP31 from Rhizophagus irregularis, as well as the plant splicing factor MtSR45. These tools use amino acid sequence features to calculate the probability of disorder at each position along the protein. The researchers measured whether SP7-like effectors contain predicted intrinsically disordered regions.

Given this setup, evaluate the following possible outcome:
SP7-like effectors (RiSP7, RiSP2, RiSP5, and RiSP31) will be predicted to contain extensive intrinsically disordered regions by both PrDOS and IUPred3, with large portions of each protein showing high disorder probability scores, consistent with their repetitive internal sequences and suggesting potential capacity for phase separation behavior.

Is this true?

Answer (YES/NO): YES